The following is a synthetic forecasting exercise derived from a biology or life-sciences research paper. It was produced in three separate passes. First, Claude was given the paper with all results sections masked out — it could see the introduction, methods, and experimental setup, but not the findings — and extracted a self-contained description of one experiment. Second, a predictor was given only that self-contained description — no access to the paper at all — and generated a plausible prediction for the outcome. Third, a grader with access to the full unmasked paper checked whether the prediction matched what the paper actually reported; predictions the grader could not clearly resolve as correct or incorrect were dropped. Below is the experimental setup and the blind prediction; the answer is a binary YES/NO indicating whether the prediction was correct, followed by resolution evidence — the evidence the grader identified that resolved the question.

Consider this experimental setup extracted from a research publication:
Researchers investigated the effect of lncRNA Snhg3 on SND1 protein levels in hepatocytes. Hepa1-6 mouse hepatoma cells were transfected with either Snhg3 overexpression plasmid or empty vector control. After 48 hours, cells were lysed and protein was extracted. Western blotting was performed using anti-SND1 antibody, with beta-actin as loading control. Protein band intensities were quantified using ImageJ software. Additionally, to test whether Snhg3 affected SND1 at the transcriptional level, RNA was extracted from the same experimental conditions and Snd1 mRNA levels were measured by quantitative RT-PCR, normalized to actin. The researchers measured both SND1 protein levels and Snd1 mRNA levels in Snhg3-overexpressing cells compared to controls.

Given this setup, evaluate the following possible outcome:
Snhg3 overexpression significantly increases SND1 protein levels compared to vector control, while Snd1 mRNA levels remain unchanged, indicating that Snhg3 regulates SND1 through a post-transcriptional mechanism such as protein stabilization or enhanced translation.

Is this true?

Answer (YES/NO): YES